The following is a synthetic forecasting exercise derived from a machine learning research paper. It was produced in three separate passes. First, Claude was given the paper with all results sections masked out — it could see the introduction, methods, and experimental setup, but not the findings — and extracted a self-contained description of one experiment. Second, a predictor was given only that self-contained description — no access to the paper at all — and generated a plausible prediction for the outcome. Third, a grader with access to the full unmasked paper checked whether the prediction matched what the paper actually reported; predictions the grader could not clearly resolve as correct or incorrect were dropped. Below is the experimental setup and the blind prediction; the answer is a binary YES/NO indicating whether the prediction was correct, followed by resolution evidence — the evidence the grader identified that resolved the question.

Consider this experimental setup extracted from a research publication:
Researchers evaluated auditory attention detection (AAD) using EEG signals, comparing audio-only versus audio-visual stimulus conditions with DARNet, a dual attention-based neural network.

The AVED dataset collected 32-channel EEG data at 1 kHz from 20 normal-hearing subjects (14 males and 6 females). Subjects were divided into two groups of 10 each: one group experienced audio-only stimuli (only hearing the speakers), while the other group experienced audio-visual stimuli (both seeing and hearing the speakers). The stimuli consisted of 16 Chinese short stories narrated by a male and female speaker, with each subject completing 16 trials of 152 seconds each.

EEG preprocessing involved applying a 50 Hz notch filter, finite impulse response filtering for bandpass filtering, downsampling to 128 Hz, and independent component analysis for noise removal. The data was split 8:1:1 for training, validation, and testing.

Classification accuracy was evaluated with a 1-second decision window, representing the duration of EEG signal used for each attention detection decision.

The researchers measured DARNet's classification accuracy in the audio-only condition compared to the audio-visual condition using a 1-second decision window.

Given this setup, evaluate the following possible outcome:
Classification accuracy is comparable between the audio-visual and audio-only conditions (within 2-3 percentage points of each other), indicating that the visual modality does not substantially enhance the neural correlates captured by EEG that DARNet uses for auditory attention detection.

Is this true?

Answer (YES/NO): YES